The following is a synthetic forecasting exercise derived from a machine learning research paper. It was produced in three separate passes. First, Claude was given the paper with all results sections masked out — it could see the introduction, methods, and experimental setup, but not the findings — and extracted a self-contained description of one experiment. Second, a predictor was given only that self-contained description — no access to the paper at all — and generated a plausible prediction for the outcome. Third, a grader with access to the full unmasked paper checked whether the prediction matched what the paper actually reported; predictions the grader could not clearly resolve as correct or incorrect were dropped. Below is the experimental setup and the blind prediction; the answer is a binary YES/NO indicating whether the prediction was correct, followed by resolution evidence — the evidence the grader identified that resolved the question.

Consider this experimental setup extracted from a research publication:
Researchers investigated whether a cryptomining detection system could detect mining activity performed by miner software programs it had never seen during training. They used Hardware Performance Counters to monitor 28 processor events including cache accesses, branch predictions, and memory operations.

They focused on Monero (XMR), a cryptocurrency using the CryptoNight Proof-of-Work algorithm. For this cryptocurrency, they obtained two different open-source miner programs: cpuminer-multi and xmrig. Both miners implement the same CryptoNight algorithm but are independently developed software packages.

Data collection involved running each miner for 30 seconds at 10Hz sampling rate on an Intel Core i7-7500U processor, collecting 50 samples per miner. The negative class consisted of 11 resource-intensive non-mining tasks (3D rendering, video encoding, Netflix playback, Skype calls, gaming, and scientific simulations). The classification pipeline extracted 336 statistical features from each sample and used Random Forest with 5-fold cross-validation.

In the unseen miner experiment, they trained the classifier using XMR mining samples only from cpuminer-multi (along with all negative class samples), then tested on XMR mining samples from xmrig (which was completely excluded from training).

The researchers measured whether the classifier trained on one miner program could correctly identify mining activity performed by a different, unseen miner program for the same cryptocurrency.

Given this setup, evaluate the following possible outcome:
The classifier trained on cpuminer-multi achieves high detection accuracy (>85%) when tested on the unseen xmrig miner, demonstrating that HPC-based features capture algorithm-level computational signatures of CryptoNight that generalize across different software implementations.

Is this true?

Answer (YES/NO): YES